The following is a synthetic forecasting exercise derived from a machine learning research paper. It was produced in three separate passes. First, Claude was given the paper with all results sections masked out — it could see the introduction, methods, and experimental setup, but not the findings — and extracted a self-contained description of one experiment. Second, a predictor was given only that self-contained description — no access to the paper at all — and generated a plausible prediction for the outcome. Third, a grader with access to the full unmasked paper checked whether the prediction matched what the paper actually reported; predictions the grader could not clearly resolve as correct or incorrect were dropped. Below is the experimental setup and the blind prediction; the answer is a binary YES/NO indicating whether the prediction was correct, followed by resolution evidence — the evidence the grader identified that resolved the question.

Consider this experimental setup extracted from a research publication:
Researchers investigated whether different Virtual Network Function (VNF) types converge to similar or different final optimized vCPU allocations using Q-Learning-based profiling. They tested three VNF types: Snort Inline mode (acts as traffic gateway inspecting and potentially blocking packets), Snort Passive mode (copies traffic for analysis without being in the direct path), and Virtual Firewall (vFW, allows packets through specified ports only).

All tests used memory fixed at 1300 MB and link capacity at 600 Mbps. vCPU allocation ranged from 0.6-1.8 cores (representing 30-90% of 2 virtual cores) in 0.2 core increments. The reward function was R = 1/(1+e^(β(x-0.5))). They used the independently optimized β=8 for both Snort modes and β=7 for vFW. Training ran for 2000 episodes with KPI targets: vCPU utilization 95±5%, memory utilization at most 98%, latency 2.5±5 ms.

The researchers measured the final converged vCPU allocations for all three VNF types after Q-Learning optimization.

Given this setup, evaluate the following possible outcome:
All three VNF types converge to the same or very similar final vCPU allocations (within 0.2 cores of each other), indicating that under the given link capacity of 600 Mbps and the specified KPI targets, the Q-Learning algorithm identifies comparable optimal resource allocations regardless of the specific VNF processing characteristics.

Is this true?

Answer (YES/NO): YES